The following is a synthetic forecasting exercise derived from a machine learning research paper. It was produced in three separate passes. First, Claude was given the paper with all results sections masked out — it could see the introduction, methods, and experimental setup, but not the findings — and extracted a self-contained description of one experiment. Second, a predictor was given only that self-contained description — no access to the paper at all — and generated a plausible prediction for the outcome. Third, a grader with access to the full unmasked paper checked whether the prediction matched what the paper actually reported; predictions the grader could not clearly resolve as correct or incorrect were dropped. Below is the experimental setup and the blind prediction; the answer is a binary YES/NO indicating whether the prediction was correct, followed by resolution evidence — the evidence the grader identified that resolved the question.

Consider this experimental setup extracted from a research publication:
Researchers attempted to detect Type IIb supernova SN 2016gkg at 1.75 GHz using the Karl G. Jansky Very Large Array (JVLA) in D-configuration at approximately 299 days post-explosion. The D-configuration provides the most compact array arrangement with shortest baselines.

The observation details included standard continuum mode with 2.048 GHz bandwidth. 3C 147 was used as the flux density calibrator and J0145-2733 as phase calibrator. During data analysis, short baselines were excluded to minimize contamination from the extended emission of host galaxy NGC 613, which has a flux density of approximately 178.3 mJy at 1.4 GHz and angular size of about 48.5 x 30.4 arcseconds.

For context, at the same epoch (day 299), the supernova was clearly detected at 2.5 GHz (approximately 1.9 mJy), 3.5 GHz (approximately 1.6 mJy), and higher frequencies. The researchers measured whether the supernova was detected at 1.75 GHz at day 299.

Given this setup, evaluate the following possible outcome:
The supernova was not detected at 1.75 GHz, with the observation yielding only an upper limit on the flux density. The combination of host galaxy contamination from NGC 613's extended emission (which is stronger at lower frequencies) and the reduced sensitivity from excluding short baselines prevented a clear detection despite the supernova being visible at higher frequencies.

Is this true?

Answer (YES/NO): YES